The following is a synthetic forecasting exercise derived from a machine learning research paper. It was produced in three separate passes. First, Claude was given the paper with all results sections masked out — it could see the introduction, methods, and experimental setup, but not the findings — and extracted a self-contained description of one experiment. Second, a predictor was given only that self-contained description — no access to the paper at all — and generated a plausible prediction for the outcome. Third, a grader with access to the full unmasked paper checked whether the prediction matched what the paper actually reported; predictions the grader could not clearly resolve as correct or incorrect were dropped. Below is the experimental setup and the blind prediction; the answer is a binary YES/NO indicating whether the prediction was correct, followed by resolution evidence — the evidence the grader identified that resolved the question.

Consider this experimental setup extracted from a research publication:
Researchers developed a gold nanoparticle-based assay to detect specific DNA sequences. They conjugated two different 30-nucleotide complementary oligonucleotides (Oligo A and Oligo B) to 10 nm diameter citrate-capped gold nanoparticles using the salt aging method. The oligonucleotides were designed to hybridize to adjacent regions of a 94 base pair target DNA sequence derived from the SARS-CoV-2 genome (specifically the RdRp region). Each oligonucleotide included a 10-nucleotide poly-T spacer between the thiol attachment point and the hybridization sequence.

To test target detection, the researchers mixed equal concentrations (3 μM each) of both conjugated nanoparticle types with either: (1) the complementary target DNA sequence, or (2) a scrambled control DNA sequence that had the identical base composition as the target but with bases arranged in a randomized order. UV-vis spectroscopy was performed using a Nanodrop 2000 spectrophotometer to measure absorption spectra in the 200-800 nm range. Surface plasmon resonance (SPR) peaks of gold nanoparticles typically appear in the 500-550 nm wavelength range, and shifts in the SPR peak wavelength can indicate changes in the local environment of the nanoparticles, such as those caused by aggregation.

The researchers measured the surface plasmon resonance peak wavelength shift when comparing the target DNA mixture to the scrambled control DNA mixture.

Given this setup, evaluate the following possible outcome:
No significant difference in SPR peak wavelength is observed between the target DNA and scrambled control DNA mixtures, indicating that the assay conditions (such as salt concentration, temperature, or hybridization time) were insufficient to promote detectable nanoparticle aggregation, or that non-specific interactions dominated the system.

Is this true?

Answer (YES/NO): NO